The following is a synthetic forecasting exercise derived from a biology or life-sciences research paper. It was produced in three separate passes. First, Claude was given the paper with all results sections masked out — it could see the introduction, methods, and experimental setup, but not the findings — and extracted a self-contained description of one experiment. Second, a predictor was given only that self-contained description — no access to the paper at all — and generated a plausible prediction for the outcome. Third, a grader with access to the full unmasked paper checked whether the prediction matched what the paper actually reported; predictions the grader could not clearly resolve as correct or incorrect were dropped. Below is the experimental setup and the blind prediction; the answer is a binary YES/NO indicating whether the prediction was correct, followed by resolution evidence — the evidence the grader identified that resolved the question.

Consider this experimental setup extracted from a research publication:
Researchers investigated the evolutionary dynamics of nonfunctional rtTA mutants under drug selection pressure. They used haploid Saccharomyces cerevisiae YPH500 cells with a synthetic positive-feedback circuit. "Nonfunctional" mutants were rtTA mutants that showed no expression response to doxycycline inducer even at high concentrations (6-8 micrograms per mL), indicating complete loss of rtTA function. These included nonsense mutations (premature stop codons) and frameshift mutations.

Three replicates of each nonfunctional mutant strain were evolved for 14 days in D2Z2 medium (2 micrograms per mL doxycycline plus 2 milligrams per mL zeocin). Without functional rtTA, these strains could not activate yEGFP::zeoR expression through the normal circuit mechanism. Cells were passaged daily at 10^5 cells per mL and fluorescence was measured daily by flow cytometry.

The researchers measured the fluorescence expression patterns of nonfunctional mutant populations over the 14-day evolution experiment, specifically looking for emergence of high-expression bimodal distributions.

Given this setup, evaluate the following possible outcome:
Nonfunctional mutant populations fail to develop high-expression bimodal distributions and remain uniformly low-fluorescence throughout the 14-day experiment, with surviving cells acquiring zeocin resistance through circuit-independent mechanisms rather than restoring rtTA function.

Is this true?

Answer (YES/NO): YES